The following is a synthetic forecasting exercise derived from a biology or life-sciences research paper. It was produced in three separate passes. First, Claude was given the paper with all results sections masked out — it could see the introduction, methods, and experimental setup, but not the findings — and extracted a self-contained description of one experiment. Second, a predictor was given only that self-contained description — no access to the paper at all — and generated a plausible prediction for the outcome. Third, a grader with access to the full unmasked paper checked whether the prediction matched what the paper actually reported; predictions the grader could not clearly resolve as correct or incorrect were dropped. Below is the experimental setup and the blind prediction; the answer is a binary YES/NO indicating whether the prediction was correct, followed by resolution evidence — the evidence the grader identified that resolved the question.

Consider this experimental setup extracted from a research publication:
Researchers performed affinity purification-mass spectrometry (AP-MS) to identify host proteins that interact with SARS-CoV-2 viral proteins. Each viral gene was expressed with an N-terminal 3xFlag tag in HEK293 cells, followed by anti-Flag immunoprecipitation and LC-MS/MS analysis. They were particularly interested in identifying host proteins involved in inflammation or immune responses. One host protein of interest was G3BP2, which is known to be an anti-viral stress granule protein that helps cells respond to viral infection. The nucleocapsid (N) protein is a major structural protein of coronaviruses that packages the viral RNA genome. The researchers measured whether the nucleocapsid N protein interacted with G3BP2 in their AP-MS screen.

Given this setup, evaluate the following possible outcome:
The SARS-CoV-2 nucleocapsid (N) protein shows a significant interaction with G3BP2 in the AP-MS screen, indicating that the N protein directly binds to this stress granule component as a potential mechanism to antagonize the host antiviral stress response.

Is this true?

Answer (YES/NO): YES